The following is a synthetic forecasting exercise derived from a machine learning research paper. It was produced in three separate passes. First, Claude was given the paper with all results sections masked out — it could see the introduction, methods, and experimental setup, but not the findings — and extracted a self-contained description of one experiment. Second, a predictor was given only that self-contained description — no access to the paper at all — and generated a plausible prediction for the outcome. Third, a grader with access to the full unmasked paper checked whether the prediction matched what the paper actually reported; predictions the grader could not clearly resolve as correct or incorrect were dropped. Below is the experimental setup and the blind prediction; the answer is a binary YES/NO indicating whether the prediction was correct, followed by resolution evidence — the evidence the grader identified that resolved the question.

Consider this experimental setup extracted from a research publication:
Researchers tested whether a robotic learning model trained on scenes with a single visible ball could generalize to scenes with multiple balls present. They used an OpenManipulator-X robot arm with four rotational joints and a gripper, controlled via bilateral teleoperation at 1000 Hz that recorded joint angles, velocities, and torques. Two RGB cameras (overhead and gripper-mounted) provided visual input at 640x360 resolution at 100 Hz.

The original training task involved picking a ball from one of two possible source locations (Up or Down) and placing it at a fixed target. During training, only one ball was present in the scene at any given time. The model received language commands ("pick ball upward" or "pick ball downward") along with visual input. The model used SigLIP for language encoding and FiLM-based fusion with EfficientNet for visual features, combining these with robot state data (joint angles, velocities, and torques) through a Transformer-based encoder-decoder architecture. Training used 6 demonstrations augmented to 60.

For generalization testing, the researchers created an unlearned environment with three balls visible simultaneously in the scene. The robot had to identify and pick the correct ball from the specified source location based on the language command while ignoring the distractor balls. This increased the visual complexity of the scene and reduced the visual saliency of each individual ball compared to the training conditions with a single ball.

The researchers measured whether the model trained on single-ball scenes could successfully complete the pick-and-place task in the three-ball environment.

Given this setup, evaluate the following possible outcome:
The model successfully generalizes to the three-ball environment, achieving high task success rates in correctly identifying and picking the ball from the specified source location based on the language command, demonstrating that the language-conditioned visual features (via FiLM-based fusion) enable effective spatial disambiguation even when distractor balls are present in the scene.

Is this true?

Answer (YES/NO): NO